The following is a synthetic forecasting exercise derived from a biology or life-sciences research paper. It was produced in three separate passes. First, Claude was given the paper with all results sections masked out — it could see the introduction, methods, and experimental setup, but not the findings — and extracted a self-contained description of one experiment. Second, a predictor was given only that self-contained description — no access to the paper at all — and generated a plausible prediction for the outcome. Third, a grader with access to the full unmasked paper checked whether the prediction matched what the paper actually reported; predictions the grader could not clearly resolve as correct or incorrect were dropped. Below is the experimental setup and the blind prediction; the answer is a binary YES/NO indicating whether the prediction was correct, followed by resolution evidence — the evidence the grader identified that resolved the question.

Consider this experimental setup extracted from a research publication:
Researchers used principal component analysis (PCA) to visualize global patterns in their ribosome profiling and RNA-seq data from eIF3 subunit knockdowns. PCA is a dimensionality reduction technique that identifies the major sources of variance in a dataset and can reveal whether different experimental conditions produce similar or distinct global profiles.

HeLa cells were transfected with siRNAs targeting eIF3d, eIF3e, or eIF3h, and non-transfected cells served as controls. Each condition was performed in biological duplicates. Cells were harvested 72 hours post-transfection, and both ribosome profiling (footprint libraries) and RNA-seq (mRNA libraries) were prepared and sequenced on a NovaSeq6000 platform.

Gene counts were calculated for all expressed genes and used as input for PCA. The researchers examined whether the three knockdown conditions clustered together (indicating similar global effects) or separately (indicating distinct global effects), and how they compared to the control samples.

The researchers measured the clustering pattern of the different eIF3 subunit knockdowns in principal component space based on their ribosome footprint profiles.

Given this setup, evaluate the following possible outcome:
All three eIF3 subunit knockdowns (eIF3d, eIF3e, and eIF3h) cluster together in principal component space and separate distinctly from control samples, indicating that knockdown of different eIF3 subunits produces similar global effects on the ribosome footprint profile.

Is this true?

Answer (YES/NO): NO